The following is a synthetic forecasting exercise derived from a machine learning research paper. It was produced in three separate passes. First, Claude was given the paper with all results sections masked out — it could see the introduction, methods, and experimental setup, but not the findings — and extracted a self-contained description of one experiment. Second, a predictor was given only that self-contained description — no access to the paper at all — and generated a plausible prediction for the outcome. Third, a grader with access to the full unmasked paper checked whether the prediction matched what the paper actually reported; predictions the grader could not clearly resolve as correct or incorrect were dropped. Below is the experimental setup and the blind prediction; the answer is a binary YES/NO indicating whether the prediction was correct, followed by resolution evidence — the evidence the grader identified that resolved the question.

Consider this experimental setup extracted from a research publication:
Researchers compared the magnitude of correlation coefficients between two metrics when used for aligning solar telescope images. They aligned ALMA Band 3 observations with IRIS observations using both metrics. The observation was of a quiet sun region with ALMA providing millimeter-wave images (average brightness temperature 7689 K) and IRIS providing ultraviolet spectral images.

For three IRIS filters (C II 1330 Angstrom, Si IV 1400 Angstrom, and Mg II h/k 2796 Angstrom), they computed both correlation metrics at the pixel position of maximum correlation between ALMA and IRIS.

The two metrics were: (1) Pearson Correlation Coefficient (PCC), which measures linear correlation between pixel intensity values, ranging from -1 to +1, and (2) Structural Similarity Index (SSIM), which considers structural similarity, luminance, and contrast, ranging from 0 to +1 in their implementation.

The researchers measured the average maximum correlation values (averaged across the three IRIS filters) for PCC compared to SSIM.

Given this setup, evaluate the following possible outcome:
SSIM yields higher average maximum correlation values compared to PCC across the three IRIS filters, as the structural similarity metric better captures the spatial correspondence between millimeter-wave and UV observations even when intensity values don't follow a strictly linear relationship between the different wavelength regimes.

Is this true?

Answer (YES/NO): NO